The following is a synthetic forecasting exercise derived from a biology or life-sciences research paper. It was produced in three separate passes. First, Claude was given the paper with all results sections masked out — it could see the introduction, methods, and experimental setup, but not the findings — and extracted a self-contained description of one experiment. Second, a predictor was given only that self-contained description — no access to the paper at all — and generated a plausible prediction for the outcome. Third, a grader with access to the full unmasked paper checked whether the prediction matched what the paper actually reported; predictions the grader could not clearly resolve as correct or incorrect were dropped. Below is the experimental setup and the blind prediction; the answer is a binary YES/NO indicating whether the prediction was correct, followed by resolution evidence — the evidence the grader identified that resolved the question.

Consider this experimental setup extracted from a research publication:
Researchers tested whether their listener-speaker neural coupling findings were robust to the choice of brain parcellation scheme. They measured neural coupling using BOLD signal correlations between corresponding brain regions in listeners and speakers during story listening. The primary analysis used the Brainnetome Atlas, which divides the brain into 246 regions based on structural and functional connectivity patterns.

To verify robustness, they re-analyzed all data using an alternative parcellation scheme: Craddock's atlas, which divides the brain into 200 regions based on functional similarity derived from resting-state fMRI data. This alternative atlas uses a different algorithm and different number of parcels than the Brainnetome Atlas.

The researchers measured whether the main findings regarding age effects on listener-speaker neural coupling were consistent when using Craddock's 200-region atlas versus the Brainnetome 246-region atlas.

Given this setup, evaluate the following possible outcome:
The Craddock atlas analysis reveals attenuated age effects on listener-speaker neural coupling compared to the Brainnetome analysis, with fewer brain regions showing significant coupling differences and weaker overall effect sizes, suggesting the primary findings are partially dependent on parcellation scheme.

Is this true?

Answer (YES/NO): NO